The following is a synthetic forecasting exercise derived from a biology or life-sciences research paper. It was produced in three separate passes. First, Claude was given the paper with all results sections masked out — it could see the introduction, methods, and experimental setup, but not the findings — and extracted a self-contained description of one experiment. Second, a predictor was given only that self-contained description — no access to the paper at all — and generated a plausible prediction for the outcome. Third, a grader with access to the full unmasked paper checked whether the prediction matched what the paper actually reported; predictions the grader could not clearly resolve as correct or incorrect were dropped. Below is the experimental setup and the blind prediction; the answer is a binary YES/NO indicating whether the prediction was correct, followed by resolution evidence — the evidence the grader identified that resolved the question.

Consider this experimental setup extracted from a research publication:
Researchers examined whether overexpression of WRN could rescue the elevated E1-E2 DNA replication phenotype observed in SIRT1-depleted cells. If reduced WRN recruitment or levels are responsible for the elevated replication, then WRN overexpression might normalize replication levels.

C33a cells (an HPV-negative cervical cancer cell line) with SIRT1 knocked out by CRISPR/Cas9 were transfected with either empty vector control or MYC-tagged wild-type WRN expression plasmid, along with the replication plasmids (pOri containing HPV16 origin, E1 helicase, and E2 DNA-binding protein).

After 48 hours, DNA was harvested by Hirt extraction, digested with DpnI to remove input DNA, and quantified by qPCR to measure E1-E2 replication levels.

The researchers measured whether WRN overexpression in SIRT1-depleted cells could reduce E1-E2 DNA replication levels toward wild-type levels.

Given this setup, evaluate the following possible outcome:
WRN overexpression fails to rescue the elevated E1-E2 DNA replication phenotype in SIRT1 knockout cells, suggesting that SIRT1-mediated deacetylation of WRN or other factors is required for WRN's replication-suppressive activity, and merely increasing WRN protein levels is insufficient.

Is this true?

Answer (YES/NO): NO